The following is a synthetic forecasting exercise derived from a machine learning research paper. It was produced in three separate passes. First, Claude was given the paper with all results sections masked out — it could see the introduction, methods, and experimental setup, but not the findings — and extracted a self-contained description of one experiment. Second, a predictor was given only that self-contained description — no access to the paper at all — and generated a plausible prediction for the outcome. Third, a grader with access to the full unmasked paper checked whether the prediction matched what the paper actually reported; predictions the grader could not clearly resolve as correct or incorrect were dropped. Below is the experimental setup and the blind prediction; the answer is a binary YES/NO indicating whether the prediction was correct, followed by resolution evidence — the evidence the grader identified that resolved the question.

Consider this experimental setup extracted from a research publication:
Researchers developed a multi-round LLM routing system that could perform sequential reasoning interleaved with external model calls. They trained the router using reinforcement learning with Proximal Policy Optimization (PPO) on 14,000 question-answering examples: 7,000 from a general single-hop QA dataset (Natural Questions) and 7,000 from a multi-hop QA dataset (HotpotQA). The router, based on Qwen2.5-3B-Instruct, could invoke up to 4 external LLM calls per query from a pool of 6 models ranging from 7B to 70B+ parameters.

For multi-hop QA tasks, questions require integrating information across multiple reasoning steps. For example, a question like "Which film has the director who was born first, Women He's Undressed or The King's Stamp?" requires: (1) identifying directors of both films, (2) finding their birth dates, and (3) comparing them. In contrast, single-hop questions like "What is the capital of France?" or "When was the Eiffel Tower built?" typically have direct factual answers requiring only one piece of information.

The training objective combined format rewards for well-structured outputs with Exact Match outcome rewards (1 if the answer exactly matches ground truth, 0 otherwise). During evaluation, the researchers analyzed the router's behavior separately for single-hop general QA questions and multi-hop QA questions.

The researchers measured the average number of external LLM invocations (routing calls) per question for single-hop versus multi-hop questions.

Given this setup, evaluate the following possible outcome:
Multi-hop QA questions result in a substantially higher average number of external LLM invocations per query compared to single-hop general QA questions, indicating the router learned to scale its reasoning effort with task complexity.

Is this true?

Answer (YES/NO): YES